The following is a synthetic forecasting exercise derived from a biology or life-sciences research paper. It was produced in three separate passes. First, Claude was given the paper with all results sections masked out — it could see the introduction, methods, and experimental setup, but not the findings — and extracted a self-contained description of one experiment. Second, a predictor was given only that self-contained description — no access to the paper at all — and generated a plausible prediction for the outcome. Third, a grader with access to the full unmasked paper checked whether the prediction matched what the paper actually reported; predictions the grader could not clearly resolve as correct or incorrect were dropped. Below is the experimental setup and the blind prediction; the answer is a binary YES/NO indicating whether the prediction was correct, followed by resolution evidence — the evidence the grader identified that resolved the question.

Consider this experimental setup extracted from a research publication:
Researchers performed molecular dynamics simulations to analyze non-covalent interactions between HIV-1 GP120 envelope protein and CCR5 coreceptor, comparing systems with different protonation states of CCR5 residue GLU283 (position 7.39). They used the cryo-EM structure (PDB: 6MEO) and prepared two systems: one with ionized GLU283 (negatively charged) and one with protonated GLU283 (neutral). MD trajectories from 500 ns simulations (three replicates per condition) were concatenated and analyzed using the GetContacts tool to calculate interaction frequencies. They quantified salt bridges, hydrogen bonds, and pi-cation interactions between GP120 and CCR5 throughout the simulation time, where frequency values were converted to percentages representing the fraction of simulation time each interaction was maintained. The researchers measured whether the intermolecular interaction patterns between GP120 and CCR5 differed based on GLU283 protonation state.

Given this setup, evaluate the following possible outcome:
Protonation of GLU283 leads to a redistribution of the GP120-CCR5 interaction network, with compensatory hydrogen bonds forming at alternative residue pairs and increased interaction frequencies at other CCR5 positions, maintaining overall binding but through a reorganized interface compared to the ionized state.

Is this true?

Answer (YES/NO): YES